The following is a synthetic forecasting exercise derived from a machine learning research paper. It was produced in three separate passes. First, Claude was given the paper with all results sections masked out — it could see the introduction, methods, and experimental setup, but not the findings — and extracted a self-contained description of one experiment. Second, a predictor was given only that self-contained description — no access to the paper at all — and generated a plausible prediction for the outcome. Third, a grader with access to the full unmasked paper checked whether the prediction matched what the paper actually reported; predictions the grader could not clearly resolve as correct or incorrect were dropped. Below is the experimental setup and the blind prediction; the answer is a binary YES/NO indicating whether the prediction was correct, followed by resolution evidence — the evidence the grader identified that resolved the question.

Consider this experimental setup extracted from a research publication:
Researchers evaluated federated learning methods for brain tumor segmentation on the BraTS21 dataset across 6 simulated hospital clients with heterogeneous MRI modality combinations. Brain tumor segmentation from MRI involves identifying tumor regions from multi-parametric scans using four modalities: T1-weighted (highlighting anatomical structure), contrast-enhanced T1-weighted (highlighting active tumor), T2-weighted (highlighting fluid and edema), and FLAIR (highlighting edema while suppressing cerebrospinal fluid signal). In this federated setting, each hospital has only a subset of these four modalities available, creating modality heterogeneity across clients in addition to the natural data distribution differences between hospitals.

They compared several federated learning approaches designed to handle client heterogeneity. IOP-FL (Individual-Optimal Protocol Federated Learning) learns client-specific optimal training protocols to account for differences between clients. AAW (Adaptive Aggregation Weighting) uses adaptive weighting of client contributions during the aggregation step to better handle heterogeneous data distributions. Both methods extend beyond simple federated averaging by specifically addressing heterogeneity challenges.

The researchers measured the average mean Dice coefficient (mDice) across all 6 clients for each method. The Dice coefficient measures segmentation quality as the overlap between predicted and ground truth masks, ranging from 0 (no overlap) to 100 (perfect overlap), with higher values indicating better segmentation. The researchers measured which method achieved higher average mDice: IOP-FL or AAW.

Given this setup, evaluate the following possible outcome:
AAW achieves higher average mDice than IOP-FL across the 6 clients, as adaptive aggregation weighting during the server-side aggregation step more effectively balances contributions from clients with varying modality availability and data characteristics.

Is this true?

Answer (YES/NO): YES